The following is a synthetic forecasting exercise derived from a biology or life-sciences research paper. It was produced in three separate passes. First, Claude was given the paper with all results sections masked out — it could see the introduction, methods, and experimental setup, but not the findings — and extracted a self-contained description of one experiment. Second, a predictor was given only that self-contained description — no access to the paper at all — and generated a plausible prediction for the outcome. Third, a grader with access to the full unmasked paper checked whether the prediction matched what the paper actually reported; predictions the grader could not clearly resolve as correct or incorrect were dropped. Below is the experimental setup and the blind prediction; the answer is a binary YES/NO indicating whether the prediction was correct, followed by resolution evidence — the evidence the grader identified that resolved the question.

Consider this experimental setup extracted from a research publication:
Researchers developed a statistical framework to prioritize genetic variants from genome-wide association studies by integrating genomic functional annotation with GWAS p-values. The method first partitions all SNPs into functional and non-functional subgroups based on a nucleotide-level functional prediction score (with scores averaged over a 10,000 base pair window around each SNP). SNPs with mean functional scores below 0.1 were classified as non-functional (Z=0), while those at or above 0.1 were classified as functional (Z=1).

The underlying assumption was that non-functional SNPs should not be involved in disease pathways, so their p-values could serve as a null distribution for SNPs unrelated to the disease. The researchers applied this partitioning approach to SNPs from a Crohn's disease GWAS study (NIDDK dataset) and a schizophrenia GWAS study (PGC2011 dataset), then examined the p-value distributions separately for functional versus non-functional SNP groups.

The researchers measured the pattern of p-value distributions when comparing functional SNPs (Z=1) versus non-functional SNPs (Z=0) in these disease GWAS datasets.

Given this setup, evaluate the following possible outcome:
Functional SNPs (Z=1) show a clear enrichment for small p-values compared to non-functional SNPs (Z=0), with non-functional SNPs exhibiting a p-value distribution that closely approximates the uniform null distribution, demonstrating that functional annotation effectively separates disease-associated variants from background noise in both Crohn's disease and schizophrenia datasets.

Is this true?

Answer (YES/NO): NO